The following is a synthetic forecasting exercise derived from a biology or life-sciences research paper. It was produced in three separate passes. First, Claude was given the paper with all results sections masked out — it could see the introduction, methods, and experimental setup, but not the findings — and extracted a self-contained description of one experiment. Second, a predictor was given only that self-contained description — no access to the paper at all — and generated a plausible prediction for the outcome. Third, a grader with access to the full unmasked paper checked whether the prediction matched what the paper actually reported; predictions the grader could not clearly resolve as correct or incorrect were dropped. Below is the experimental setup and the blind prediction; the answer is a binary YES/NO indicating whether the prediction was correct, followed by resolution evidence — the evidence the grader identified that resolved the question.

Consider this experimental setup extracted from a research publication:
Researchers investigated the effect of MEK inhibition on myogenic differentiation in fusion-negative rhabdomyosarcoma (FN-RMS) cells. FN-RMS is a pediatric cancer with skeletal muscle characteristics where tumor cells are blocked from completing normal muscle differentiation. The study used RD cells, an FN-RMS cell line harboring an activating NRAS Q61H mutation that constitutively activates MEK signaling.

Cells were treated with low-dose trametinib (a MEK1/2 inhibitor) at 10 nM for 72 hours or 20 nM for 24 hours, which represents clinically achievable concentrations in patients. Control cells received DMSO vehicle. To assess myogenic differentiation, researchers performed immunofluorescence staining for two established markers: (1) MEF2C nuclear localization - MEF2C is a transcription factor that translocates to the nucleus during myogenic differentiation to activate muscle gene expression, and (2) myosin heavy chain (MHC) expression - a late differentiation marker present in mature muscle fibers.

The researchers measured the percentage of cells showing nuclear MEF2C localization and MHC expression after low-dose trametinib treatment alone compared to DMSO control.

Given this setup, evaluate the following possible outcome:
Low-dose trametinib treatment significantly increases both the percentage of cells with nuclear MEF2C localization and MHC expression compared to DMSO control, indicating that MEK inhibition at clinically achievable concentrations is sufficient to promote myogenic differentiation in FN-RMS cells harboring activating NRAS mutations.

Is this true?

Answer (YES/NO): NO